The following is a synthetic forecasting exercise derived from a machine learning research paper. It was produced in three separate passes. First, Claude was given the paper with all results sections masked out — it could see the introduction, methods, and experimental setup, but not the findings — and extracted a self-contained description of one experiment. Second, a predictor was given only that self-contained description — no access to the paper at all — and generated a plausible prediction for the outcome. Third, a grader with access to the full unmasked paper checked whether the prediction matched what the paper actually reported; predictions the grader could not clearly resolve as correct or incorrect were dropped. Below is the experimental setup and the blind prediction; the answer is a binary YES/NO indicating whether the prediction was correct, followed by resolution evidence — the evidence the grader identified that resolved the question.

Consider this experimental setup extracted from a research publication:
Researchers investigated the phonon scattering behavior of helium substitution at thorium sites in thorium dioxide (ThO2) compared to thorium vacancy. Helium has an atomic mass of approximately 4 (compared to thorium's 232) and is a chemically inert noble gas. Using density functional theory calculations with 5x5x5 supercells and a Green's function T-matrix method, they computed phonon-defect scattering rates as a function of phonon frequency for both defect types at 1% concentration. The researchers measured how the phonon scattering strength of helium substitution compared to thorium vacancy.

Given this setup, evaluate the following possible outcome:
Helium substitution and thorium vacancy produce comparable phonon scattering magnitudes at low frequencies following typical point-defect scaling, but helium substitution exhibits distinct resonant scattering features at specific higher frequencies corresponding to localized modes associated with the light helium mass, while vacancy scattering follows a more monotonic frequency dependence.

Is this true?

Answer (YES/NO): NO